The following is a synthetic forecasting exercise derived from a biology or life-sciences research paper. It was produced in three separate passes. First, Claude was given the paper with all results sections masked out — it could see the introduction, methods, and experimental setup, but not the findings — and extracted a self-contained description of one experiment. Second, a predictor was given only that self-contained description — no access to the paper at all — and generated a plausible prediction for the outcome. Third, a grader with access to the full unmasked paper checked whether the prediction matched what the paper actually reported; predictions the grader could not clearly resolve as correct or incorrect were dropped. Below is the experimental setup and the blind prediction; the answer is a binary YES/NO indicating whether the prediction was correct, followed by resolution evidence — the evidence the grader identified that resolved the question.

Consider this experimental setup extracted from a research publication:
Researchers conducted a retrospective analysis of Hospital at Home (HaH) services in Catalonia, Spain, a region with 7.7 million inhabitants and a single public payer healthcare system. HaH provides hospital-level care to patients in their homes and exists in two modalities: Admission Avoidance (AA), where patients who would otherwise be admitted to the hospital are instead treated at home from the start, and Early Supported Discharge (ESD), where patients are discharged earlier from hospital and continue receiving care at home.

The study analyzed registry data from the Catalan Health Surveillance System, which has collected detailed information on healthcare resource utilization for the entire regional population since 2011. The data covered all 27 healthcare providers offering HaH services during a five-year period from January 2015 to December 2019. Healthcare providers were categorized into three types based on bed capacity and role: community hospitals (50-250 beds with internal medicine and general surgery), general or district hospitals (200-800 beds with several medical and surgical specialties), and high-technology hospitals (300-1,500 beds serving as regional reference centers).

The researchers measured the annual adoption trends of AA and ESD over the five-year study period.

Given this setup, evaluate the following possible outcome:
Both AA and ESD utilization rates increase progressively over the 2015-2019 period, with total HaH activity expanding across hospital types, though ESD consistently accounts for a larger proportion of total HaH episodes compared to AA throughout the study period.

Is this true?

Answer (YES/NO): NO